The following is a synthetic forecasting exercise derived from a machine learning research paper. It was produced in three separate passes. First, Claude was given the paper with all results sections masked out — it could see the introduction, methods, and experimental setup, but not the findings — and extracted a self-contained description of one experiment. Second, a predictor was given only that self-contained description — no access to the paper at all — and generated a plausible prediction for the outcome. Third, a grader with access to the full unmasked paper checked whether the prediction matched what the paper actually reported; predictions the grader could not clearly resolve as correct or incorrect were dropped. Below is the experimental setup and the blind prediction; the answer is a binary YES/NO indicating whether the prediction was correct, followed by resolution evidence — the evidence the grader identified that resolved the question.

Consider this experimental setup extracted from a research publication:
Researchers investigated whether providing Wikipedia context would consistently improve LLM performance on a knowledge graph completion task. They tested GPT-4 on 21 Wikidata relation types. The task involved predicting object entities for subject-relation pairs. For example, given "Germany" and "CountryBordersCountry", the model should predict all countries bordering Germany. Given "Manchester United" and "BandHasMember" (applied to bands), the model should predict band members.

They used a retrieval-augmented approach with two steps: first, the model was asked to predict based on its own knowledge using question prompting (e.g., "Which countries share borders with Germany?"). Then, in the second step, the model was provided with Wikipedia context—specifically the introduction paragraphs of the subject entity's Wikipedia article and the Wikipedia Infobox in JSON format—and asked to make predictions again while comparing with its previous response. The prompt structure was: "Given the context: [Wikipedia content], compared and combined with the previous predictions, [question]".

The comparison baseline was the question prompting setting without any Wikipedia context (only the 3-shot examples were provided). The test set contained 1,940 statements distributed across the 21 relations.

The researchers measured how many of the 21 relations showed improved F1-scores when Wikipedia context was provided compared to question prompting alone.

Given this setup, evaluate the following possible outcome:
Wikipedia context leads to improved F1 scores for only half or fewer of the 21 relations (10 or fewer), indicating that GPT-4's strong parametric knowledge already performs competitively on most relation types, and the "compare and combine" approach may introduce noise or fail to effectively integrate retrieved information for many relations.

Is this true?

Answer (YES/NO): YES